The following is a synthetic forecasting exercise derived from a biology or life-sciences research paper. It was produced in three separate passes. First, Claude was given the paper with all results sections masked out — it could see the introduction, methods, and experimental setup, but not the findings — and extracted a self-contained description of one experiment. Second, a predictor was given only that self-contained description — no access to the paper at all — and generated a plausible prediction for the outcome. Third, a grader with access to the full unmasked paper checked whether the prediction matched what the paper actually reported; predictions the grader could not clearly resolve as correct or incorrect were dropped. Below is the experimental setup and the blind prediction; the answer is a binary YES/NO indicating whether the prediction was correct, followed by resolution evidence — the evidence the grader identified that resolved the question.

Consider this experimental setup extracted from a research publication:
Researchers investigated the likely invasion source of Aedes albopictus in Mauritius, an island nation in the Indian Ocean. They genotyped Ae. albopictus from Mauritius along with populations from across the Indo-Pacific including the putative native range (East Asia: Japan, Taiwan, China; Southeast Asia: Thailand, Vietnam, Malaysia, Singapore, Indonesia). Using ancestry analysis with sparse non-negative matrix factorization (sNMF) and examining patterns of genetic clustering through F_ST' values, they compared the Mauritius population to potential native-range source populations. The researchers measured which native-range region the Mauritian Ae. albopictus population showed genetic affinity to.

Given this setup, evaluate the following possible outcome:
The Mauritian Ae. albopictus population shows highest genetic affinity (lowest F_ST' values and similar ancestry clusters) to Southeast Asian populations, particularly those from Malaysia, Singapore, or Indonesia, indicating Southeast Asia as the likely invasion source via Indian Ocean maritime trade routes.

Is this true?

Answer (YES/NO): NO